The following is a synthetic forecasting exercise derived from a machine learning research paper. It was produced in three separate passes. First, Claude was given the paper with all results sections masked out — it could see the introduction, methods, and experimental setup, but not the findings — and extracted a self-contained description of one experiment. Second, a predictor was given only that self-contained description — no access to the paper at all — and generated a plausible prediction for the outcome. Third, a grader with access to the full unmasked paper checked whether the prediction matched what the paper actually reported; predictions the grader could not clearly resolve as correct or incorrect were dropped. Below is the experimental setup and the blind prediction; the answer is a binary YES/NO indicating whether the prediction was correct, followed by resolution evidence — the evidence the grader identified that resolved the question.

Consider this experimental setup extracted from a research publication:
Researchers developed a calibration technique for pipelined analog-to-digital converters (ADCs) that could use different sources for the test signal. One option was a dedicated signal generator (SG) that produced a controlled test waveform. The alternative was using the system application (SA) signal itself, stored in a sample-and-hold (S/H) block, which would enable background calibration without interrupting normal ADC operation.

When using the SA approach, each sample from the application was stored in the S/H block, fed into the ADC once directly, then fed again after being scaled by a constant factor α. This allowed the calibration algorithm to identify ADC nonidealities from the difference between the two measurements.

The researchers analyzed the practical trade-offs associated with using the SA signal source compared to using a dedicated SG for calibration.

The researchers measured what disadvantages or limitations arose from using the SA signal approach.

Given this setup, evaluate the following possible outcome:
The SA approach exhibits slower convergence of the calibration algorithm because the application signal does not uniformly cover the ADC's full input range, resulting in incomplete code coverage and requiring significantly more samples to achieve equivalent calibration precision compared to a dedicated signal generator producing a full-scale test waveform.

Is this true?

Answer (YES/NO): NO